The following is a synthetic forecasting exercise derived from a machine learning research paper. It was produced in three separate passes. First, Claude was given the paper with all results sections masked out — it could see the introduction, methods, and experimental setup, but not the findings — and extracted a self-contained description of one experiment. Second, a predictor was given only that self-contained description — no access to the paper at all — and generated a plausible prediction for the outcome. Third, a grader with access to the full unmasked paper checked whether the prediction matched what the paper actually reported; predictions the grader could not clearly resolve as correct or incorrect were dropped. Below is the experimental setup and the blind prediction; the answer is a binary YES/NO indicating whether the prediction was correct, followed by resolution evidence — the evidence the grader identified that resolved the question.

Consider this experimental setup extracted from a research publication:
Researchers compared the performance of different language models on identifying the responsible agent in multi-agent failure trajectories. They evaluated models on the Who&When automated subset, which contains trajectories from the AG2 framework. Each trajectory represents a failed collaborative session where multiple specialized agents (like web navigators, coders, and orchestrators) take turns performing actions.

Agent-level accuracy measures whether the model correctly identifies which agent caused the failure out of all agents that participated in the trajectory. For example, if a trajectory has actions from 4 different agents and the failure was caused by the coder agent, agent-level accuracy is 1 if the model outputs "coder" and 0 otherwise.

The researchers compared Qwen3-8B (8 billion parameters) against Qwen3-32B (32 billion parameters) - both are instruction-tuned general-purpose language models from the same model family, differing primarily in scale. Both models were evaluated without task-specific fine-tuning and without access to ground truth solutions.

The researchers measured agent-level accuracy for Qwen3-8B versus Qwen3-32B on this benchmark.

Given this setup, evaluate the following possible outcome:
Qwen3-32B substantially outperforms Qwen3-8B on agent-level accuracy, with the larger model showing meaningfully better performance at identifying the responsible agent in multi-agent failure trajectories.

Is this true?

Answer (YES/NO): NO